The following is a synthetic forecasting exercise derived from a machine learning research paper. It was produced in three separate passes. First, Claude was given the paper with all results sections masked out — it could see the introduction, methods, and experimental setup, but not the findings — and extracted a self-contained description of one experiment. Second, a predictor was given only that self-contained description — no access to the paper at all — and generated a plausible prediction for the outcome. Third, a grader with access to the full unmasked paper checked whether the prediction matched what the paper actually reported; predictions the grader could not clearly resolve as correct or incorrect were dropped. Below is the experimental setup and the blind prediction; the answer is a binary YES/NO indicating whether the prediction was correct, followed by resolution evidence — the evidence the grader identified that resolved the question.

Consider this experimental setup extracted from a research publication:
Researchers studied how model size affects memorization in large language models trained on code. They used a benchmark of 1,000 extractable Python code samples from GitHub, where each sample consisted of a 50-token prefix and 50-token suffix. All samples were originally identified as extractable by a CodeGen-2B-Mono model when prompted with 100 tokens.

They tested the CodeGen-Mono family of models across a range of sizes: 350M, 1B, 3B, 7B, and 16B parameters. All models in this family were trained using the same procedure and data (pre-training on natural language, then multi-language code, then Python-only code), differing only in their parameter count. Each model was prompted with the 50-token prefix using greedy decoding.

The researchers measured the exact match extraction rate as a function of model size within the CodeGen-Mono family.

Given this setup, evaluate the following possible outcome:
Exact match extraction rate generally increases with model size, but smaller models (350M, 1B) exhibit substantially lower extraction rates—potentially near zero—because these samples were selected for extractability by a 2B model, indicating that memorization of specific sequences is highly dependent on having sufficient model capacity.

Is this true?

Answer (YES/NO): NO